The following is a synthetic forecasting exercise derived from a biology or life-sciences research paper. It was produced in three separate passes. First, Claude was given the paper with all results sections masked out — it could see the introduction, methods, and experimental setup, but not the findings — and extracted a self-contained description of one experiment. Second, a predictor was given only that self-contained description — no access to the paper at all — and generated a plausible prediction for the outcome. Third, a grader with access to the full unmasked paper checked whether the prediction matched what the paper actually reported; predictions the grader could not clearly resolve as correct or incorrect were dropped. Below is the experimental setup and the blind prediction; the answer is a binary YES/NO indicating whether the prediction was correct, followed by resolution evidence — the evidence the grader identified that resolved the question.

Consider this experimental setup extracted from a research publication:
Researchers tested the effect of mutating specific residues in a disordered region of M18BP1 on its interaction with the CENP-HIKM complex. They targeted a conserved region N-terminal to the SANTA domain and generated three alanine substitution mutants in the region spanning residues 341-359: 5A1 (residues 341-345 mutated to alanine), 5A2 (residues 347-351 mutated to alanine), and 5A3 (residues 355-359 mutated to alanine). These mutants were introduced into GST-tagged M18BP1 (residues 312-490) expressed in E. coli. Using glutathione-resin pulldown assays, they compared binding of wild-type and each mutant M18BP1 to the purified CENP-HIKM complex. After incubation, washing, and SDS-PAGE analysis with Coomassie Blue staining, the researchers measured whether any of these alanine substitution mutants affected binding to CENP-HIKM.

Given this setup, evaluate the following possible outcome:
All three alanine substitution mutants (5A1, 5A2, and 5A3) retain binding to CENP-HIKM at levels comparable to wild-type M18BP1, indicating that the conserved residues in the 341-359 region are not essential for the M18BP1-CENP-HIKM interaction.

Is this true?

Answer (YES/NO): NO